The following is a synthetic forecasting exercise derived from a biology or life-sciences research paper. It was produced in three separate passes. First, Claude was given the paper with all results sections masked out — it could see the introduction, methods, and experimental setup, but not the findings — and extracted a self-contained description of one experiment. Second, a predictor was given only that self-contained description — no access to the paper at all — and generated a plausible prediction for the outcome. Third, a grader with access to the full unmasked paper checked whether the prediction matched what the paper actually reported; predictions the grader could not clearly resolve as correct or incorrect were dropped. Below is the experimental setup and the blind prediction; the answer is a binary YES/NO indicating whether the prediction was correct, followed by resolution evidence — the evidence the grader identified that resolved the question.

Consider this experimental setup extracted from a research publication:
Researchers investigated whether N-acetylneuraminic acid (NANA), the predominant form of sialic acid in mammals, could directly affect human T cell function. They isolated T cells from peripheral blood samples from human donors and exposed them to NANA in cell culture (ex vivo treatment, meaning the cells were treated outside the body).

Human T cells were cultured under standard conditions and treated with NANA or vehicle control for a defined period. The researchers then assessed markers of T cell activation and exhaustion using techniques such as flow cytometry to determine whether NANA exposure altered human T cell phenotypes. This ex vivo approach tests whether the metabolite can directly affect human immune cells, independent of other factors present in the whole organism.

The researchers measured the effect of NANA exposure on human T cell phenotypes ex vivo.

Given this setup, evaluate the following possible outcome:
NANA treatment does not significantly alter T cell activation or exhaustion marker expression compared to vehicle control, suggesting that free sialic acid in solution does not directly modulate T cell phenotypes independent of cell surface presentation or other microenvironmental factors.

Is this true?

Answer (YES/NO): NO